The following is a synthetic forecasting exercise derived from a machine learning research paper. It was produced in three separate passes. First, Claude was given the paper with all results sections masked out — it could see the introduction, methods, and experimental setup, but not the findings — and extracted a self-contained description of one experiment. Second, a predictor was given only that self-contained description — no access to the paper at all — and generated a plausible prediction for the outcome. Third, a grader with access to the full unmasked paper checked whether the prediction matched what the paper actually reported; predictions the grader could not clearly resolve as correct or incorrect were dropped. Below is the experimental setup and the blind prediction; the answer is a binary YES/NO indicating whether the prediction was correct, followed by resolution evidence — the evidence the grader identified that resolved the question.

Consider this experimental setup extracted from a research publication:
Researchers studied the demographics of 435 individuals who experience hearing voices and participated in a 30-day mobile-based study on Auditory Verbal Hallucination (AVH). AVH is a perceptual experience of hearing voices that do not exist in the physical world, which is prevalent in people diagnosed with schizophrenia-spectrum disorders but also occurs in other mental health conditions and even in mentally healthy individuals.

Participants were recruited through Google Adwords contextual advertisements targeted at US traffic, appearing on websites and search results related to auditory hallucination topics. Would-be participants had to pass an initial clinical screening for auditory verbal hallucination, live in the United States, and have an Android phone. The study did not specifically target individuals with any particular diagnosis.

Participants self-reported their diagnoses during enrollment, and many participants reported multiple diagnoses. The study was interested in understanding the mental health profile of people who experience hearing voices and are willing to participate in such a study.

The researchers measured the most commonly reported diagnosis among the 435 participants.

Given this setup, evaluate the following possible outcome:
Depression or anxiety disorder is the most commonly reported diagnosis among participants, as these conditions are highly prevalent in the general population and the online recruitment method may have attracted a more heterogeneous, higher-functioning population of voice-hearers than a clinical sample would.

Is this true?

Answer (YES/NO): YES